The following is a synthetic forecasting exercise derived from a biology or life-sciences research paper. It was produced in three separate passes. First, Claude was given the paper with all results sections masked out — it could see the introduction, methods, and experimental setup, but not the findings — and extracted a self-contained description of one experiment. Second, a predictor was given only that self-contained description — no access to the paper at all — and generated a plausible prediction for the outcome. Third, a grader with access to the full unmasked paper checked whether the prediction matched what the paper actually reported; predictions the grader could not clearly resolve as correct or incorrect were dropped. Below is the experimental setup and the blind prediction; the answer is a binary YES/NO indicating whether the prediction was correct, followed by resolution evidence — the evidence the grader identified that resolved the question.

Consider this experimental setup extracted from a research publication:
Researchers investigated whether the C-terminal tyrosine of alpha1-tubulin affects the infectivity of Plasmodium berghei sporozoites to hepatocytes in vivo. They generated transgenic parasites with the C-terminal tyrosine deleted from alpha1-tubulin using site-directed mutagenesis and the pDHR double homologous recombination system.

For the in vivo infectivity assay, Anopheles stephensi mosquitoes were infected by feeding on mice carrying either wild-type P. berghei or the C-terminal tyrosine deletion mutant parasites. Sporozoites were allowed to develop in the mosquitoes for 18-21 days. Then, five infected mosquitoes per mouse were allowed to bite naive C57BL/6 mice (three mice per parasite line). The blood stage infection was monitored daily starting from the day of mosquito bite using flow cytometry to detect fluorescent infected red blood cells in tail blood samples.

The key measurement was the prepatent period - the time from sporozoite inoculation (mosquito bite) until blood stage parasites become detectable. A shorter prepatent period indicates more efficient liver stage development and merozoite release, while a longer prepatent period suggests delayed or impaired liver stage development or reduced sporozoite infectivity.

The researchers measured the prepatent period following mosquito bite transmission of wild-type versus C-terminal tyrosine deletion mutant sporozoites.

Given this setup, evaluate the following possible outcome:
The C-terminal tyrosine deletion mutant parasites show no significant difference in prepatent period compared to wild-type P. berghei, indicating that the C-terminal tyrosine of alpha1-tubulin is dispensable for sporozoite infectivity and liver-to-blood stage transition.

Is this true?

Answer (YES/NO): YES